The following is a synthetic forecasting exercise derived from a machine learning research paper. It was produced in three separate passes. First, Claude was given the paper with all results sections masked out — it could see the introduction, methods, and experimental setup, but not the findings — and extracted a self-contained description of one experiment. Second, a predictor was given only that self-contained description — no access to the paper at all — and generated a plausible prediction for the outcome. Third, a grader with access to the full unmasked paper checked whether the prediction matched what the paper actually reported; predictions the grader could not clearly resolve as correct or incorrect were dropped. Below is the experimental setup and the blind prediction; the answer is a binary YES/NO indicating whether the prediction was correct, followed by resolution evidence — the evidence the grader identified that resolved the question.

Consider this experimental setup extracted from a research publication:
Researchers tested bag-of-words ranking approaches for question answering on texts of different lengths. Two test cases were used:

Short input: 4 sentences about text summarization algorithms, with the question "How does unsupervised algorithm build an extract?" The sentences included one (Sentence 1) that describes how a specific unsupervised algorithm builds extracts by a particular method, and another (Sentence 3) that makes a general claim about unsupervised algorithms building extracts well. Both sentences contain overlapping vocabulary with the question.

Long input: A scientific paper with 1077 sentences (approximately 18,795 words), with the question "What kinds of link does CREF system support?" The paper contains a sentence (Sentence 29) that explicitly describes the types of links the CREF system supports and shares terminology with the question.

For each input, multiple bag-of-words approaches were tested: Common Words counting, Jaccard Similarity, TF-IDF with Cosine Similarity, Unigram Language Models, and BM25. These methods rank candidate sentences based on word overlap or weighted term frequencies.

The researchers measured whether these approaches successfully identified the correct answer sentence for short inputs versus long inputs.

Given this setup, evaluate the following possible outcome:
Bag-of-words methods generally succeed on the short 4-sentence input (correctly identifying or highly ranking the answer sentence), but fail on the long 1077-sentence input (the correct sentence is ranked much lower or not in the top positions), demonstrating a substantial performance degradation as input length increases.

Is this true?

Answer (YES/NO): NO